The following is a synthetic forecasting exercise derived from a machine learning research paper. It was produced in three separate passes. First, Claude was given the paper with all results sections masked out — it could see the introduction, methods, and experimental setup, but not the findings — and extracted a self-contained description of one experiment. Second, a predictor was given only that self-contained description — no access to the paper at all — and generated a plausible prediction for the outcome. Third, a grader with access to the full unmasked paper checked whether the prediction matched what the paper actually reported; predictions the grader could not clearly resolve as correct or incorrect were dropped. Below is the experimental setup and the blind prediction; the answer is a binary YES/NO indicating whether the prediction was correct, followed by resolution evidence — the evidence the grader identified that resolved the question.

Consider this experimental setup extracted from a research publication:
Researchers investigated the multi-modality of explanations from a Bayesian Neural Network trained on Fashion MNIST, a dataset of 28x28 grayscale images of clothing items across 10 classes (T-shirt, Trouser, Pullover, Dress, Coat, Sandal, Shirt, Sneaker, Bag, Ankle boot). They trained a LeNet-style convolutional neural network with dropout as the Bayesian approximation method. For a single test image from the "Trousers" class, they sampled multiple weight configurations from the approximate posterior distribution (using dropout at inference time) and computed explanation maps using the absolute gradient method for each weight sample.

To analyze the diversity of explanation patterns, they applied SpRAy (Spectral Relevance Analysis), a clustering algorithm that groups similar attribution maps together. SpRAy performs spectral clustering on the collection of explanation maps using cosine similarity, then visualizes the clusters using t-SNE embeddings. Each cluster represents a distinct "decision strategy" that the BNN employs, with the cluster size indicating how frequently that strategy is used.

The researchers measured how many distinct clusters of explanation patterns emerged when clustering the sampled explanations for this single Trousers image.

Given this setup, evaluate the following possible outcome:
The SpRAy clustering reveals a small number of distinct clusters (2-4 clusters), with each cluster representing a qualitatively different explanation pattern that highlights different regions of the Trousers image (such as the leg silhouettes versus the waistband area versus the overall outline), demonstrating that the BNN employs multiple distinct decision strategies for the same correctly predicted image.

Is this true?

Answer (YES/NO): NO